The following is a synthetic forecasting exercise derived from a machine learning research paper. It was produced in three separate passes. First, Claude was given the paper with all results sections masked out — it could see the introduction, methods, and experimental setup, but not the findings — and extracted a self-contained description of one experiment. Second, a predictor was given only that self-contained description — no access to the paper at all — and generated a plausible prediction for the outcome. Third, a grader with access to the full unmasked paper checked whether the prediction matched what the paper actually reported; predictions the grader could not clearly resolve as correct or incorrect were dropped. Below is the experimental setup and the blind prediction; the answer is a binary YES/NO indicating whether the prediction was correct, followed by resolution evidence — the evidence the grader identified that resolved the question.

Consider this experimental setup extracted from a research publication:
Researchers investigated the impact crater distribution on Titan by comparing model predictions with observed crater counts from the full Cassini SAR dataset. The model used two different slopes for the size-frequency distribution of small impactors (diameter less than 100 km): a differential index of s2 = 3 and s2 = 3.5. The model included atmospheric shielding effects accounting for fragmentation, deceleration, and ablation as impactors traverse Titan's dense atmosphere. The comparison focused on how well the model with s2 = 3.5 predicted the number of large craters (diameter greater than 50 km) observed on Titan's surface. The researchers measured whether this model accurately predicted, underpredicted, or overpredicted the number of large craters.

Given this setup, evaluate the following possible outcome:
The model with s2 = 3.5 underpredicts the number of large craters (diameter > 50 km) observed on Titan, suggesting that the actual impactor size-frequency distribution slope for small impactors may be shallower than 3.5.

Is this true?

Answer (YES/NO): NO